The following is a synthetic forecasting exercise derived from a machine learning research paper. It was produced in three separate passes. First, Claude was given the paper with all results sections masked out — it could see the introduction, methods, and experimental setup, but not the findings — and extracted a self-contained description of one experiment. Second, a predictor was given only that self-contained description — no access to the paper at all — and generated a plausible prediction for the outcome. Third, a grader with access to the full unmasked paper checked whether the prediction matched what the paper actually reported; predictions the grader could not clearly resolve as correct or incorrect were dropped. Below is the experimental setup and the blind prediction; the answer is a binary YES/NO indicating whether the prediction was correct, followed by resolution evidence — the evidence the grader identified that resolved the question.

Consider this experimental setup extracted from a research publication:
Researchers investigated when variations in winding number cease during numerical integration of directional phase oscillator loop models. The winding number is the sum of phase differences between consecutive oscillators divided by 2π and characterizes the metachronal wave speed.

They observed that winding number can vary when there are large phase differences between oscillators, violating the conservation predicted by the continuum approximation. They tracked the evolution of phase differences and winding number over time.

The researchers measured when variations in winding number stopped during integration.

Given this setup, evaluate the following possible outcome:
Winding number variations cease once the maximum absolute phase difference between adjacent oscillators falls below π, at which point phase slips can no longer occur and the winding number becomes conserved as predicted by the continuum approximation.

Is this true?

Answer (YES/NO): YES